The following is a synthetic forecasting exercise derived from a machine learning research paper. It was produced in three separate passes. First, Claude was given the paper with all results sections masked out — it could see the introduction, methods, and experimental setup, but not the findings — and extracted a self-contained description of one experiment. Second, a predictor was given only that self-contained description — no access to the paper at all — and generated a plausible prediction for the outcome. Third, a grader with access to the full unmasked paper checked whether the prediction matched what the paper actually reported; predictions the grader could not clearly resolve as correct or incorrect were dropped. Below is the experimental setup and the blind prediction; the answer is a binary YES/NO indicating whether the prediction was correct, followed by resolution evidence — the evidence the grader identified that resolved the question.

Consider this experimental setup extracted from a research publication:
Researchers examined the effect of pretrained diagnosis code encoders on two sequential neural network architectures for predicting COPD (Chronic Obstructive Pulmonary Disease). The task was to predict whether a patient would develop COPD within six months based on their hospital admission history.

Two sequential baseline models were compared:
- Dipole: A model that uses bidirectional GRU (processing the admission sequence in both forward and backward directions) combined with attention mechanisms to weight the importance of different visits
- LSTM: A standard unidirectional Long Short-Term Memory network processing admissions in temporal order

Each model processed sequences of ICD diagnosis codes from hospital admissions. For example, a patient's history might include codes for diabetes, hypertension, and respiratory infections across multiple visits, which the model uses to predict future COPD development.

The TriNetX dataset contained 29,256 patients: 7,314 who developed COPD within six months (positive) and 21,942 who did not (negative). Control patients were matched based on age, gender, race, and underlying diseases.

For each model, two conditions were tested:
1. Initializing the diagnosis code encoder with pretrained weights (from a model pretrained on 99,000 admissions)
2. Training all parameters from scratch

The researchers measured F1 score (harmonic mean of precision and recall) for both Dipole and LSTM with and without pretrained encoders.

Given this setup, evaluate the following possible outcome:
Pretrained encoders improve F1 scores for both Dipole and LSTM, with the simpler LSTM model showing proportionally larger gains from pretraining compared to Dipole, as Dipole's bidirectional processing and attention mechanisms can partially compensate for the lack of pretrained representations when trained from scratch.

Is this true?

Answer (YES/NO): NO